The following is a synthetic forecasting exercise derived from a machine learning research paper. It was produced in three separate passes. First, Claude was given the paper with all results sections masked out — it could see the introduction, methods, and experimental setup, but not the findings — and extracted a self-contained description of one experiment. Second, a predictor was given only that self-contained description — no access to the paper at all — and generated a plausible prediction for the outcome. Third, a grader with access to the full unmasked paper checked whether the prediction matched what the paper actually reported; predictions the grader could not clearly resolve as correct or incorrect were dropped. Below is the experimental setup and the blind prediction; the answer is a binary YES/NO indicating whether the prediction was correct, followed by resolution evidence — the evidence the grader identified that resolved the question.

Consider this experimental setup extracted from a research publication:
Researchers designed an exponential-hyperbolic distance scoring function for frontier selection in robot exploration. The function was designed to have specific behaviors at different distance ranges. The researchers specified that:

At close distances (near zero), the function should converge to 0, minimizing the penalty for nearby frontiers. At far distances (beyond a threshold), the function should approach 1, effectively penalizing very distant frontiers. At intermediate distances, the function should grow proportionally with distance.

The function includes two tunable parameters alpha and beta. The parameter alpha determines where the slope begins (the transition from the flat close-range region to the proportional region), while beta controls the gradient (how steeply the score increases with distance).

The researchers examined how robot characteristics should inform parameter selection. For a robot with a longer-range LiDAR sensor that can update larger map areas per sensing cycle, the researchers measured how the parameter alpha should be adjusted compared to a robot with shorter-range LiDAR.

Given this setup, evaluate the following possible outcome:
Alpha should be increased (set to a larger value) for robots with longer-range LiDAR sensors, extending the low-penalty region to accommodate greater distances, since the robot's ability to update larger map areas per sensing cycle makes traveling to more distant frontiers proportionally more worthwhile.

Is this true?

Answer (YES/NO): YES